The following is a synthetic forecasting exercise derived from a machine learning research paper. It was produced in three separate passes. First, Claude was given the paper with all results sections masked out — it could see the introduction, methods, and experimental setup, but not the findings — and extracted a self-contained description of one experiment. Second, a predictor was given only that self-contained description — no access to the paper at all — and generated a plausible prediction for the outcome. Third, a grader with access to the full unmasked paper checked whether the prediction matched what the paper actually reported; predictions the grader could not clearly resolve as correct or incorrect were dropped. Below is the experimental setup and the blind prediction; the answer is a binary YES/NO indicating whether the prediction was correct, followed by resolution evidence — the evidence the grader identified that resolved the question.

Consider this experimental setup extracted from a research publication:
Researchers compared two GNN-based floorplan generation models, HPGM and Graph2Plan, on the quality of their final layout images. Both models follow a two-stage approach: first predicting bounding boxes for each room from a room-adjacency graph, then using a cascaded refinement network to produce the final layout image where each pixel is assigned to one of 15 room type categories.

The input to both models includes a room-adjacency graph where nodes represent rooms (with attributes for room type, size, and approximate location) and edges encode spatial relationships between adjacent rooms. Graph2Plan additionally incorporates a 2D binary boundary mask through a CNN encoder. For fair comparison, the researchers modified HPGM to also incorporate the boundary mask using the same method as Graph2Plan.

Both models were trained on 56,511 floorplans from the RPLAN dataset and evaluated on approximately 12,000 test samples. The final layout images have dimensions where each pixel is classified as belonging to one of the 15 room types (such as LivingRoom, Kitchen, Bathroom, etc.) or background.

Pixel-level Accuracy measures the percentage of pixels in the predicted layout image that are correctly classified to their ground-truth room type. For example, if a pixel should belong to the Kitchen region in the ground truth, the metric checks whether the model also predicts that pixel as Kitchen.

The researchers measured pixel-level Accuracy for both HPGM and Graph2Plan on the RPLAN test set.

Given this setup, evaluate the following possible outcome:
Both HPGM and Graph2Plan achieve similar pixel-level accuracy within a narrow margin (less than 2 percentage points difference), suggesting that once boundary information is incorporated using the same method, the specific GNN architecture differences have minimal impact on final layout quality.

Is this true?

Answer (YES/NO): NO